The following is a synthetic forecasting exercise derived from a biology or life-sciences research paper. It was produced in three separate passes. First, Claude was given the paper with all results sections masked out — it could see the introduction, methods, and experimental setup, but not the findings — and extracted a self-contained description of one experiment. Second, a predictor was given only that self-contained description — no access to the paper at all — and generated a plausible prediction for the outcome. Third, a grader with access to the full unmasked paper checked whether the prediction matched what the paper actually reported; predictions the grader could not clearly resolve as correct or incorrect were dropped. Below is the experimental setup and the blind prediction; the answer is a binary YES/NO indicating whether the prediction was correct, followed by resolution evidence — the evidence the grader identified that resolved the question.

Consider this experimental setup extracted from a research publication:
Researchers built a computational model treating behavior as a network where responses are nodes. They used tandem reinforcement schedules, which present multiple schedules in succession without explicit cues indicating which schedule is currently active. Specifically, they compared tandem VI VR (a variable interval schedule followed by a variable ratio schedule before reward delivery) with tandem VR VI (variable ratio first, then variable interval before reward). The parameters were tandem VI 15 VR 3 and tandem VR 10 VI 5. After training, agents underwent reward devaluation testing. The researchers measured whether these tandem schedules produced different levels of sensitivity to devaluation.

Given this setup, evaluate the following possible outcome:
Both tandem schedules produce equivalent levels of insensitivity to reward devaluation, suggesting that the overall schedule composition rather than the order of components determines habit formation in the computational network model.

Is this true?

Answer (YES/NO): NO